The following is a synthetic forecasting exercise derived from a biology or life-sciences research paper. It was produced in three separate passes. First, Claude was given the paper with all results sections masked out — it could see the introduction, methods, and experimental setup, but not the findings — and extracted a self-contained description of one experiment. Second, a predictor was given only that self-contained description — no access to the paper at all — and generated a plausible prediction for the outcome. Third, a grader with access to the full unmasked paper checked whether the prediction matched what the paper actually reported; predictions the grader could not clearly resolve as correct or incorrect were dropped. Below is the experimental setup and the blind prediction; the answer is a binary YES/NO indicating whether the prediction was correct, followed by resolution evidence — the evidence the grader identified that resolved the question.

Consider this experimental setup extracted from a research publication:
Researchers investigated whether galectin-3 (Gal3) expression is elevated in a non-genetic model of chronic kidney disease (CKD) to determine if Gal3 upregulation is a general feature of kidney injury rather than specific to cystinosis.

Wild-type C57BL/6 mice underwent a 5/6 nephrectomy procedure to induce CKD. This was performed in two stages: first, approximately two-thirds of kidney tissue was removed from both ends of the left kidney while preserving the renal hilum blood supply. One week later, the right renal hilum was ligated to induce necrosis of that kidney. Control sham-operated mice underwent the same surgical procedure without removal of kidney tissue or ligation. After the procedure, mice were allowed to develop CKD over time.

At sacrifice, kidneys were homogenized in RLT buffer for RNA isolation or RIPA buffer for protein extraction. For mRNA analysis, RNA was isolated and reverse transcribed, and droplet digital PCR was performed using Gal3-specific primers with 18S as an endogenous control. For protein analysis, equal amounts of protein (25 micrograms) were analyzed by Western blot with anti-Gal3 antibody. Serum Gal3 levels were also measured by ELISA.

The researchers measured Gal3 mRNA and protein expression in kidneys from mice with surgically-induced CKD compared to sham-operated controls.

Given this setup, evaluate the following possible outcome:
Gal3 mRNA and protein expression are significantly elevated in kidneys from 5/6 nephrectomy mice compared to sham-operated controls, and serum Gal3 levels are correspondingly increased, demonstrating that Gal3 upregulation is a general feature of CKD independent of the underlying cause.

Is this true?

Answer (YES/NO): NO